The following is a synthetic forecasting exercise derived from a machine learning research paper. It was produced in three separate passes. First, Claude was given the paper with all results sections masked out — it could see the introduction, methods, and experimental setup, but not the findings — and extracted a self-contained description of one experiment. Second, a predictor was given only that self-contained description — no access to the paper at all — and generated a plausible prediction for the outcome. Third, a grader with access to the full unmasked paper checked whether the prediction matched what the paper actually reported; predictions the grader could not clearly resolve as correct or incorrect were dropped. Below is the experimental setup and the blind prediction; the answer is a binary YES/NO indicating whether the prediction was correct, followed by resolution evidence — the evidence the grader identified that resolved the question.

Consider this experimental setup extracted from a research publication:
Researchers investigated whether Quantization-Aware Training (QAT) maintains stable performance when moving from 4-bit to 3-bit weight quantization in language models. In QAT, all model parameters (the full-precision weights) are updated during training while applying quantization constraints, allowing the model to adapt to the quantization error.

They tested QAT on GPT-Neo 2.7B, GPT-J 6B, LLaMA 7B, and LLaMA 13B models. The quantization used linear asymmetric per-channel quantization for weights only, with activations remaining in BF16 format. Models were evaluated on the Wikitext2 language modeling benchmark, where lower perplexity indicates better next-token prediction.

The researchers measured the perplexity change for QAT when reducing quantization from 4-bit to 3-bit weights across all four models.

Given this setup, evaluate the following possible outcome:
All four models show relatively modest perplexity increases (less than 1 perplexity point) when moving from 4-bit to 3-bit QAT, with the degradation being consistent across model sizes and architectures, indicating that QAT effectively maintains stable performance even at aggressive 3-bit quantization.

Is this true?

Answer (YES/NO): NO